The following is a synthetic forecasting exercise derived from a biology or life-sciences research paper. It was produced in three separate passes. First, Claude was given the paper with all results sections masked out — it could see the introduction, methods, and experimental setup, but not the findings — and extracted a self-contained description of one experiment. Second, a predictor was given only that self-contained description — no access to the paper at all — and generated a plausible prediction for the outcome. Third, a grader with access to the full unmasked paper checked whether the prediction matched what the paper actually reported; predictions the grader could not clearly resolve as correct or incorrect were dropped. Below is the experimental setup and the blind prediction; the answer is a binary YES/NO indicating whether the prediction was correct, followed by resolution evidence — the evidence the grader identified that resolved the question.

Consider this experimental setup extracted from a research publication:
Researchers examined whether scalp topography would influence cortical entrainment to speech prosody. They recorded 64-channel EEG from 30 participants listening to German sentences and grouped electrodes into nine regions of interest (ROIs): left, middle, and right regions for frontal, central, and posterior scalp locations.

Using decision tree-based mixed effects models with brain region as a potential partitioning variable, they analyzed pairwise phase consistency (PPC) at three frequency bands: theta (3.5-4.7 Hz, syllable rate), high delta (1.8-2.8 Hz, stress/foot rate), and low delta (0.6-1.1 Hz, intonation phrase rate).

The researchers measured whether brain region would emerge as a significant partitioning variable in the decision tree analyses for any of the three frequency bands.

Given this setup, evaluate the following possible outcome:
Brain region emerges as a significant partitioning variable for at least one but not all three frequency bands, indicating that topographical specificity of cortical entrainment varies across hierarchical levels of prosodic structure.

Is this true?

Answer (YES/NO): NO